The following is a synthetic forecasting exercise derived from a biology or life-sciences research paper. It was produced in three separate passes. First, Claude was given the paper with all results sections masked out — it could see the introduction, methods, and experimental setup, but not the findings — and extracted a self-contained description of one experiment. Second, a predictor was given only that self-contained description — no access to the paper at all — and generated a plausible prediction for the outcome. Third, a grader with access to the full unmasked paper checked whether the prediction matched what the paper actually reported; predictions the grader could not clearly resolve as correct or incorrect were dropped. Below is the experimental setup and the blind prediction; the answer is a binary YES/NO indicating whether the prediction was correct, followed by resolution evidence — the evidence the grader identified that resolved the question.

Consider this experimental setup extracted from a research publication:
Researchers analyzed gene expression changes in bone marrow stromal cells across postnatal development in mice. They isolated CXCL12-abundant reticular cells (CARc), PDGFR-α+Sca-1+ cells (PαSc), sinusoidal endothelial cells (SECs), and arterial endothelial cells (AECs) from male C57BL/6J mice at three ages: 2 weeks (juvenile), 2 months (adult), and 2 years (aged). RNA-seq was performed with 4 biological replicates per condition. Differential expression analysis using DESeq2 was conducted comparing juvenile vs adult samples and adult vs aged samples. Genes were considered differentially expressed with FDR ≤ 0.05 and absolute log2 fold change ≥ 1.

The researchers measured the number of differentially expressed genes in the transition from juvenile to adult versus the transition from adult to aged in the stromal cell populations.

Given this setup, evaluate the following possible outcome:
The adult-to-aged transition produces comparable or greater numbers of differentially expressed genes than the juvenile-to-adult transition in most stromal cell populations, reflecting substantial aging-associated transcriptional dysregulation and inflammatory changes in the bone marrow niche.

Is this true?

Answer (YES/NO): NO